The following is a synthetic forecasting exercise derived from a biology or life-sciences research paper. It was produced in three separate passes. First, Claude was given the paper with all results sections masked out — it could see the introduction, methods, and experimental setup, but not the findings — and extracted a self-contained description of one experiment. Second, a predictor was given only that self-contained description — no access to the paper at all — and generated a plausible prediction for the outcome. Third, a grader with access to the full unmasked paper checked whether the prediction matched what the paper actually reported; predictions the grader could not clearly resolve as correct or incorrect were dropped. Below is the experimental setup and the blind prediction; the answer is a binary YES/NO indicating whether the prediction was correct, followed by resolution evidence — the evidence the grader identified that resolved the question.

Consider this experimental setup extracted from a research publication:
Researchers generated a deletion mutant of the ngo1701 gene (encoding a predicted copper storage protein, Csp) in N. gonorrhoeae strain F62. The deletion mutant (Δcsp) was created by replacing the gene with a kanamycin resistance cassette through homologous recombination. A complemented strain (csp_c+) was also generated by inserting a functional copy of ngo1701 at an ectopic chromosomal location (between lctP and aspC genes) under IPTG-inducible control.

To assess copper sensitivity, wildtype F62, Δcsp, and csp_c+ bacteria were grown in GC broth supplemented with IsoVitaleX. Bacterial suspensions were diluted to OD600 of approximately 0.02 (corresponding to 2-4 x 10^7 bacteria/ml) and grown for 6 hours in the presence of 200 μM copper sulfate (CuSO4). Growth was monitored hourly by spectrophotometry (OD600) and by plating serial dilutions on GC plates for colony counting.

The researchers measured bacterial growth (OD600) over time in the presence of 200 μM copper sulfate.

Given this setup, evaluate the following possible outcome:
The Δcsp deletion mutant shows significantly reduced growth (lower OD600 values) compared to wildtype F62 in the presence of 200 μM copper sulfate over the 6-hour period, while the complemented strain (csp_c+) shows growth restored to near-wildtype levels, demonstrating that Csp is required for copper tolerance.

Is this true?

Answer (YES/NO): YES